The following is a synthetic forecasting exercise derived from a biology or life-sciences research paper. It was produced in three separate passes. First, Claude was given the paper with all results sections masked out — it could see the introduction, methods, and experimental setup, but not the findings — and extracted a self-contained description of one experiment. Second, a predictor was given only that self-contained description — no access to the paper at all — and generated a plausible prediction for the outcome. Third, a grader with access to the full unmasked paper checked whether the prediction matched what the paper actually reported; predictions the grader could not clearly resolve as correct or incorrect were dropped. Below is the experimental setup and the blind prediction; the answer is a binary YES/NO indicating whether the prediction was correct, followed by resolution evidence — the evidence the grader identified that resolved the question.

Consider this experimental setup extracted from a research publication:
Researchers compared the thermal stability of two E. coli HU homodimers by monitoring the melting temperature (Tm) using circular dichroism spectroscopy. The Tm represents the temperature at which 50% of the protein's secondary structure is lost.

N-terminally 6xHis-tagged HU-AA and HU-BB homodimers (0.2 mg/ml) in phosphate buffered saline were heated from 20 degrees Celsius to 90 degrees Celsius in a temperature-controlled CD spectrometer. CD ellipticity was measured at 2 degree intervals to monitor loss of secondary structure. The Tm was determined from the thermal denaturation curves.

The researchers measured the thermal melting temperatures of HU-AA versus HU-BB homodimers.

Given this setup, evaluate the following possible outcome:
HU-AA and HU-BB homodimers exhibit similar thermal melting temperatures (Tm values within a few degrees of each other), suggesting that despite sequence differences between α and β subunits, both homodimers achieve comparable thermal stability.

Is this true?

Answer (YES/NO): NO